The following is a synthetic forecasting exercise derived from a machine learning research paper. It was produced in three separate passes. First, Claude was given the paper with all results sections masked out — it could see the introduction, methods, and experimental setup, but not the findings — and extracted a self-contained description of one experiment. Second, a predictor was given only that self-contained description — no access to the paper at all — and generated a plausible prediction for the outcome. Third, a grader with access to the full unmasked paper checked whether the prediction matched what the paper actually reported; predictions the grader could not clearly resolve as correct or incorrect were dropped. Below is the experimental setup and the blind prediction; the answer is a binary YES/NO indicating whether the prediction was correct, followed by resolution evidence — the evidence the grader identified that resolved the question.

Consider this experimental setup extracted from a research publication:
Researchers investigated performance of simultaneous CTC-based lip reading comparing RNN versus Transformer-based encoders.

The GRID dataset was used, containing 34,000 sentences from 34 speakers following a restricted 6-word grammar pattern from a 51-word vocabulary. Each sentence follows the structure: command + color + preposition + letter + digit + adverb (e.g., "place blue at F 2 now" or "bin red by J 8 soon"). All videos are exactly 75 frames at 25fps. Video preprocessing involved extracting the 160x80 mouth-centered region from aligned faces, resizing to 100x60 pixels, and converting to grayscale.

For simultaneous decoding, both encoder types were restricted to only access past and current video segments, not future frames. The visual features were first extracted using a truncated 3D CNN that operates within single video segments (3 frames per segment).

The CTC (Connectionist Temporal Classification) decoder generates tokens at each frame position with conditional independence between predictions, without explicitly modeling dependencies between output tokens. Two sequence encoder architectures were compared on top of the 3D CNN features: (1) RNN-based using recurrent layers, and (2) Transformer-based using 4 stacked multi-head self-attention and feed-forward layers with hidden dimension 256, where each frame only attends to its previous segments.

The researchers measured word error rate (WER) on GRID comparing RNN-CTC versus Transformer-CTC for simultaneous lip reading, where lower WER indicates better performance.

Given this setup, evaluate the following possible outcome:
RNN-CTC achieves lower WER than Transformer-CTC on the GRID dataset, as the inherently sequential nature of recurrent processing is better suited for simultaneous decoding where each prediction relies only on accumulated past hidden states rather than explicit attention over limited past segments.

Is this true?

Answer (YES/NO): NO